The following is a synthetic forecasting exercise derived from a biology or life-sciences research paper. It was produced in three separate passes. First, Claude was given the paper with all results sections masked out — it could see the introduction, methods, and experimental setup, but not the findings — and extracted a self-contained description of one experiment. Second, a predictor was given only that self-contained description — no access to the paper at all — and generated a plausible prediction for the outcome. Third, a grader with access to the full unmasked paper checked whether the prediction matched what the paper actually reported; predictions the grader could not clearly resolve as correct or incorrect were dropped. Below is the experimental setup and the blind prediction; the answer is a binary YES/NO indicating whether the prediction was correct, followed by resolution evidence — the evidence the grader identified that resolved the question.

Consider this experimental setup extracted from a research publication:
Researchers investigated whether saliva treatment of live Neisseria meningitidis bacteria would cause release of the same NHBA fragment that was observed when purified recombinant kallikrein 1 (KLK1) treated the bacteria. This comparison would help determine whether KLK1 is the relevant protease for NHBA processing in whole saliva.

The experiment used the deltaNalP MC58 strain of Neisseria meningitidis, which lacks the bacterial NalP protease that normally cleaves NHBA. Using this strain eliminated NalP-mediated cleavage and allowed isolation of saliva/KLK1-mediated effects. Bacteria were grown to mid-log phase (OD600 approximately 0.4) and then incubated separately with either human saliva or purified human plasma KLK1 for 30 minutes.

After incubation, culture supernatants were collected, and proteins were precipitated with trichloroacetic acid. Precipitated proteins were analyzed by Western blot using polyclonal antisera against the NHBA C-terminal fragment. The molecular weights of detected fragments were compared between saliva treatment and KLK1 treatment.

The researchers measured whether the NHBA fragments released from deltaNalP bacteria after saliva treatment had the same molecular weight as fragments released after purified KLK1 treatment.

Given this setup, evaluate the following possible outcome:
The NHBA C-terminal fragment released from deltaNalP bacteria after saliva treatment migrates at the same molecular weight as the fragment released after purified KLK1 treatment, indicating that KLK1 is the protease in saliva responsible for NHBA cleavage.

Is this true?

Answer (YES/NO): YES